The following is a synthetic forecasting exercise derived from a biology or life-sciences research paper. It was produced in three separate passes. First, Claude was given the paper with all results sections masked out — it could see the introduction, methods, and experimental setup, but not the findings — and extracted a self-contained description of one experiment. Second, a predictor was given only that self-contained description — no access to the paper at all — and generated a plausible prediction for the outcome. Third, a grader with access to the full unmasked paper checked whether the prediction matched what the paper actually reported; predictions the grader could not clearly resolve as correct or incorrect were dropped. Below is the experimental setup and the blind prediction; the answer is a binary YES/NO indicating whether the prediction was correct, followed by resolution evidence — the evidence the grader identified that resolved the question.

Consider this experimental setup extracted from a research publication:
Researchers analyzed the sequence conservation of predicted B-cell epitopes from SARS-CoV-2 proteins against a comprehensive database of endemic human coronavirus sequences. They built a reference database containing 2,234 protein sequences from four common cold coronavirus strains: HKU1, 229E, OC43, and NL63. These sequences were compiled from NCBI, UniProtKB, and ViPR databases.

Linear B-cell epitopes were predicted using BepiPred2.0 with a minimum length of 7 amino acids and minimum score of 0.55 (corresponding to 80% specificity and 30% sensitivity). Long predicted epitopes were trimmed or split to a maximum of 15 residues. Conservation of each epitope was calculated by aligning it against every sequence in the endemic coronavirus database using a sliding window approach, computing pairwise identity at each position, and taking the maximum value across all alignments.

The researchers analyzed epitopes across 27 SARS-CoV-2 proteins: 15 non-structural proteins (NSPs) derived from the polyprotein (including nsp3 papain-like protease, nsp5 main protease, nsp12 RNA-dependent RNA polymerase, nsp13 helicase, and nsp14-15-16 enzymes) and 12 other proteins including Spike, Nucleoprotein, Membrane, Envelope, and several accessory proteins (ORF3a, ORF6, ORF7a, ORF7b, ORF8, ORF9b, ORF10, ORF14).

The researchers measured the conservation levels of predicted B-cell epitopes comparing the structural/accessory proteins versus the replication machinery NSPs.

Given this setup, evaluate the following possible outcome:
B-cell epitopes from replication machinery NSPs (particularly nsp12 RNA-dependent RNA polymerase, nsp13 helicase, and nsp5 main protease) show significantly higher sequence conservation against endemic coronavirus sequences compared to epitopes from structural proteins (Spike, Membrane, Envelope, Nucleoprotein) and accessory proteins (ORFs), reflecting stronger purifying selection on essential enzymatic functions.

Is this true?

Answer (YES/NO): YES